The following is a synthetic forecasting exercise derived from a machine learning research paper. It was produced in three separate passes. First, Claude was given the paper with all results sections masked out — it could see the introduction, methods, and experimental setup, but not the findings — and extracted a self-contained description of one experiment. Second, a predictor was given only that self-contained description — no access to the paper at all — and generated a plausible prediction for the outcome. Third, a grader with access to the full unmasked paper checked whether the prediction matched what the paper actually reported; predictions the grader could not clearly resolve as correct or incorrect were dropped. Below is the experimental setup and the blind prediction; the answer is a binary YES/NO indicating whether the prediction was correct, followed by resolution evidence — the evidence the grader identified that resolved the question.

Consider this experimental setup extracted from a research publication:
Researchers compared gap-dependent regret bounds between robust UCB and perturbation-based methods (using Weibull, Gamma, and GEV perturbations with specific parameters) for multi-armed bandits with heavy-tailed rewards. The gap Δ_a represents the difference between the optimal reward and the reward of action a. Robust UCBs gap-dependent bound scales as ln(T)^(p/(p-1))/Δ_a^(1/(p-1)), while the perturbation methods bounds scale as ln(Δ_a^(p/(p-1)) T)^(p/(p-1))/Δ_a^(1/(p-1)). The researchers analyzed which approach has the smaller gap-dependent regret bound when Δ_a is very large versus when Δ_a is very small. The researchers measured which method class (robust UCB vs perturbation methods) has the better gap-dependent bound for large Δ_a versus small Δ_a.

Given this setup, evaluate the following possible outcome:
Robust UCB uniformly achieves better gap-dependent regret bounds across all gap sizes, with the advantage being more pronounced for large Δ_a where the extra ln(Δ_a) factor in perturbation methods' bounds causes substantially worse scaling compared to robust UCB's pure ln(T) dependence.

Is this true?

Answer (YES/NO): NO